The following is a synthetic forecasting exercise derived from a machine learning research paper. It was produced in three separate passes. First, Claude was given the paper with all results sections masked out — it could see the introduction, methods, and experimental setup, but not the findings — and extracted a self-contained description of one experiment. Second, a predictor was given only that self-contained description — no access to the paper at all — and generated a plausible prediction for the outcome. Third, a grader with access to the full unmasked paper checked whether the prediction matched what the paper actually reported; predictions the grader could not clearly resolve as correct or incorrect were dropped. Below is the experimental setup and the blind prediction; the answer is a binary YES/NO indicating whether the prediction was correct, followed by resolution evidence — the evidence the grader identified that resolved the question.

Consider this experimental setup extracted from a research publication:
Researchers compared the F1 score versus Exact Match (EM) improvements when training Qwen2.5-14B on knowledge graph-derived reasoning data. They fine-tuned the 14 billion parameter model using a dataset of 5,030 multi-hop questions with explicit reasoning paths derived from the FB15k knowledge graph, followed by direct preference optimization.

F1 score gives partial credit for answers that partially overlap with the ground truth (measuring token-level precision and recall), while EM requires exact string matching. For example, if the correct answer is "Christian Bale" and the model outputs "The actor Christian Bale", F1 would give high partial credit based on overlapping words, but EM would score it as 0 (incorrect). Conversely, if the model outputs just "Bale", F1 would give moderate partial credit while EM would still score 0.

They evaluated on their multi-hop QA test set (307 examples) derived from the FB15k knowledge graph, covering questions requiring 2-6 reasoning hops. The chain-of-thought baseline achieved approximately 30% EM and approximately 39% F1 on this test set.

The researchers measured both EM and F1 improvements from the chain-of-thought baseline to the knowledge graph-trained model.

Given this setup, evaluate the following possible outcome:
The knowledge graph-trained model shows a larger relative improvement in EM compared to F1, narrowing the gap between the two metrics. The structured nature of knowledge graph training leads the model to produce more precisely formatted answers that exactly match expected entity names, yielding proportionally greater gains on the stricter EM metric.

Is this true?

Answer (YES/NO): NO